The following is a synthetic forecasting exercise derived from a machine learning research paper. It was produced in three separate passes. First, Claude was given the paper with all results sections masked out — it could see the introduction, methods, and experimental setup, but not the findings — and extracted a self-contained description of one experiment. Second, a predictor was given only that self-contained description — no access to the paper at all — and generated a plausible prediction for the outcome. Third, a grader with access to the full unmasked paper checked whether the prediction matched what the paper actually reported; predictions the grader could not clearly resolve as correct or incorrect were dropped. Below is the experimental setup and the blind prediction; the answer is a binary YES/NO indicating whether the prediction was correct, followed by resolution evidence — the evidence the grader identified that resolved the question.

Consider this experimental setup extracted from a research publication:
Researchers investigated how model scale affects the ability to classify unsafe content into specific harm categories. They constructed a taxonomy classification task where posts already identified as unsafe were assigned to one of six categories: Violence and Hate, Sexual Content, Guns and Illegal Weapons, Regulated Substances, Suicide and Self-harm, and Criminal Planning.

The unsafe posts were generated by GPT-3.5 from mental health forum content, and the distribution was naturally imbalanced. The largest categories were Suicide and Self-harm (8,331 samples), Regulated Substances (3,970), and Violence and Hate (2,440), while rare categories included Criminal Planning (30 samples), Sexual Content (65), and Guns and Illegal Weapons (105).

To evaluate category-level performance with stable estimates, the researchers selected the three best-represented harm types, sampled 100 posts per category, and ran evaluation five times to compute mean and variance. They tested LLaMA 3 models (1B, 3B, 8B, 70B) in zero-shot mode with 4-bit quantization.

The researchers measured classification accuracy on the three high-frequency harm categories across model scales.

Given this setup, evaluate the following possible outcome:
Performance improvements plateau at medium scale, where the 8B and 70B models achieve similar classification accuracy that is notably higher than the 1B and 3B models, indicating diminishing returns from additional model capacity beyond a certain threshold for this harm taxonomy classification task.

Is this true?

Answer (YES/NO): NO